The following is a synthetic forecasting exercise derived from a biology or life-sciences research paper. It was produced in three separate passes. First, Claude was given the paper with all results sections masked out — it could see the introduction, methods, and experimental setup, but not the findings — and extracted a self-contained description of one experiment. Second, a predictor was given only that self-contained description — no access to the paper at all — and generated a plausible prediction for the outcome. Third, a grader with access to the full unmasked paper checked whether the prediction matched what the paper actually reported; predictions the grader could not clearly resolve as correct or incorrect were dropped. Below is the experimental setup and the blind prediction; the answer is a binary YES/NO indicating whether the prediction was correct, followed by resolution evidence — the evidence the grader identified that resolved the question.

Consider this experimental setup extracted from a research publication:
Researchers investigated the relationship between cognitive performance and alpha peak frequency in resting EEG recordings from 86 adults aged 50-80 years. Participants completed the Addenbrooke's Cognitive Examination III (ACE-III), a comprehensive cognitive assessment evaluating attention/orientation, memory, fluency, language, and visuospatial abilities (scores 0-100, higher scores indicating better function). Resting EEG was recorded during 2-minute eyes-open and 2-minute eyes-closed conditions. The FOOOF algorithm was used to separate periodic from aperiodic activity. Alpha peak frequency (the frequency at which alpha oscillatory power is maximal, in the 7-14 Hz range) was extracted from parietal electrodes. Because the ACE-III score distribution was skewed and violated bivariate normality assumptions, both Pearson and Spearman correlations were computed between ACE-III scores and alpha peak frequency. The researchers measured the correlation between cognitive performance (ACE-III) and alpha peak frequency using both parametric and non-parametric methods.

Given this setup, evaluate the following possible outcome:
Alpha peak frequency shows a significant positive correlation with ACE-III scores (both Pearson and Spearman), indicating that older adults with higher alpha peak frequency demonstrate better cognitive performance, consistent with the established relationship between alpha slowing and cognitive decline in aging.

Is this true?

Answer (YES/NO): NO